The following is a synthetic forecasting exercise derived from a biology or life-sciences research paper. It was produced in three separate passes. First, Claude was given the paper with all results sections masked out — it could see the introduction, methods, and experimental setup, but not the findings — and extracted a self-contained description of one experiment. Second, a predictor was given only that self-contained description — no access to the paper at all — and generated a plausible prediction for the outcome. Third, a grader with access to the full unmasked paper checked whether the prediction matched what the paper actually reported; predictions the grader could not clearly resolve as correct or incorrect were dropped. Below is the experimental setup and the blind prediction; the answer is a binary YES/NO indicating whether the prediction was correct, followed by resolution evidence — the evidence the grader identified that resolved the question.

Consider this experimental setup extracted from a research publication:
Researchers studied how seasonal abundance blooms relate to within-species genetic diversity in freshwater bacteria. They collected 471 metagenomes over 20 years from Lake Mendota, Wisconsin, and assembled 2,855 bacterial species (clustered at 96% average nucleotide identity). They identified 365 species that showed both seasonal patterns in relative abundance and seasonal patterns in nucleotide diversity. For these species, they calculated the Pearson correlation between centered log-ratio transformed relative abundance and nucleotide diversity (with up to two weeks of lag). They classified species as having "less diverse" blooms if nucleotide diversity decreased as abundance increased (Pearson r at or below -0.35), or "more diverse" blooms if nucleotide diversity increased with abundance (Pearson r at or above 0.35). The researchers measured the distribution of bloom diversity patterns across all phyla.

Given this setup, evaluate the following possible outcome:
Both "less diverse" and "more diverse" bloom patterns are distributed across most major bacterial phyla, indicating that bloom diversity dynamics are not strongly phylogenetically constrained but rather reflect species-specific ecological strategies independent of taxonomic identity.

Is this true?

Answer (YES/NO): YES